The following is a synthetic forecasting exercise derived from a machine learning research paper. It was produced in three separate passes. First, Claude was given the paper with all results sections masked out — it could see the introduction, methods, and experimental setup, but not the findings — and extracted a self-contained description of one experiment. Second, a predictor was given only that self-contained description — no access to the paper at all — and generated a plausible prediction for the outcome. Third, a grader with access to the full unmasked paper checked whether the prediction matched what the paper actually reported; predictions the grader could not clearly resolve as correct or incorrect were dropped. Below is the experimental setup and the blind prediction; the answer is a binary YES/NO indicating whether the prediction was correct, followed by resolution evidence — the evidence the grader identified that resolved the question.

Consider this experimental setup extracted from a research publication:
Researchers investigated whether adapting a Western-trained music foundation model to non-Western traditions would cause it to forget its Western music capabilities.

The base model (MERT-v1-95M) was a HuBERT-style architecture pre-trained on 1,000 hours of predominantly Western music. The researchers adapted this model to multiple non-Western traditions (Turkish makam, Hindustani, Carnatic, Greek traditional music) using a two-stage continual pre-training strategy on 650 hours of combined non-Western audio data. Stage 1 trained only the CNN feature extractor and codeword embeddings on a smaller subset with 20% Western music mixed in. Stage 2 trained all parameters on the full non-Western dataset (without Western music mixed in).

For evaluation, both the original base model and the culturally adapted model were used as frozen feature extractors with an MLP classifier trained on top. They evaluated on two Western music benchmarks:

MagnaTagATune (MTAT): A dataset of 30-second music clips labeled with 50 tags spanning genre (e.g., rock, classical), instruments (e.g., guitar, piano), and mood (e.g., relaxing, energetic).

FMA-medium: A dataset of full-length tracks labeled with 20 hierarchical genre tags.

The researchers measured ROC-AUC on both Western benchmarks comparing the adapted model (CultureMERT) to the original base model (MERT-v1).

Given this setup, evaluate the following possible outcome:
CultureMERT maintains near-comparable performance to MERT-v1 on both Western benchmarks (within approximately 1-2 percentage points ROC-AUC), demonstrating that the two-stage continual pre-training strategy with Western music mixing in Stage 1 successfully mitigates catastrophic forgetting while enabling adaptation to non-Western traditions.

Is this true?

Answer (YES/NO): YES